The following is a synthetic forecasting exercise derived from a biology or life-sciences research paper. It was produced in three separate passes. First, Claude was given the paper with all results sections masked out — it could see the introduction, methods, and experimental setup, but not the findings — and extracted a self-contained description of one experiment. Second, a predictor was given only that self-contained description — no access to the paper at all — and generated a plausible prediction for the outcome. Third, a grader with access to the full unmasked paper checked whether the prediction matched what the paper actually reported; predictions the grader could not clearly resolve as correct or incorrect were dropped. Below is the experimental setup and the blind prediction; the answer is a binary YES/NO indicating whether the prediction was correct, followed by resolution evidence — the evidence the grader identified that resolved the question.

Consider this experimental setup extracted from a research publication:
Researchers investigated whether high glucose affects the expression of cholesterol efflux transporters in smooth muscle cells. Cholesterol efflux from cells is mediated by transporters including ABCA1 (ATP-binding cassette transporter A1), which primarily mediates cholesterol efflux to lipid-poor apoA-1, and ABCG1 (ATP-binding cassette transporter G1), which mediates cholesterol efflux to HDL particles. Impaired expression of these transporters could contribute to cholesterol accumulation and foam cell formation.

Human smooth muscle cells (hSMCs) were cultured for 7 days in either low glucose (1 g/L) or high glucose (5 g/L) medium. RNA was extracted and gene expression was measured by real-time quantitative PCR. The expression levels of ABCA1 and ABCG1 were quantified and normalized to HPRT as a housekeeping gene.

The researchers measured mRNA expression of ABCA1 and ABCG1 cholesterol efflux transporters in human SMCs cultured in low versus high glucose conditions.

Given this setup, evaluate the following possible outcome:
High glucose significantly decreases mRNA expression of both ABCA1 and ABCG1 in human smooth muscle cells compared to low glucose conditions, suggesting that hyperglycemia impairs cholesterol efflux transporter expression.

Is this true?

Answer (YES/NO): NO